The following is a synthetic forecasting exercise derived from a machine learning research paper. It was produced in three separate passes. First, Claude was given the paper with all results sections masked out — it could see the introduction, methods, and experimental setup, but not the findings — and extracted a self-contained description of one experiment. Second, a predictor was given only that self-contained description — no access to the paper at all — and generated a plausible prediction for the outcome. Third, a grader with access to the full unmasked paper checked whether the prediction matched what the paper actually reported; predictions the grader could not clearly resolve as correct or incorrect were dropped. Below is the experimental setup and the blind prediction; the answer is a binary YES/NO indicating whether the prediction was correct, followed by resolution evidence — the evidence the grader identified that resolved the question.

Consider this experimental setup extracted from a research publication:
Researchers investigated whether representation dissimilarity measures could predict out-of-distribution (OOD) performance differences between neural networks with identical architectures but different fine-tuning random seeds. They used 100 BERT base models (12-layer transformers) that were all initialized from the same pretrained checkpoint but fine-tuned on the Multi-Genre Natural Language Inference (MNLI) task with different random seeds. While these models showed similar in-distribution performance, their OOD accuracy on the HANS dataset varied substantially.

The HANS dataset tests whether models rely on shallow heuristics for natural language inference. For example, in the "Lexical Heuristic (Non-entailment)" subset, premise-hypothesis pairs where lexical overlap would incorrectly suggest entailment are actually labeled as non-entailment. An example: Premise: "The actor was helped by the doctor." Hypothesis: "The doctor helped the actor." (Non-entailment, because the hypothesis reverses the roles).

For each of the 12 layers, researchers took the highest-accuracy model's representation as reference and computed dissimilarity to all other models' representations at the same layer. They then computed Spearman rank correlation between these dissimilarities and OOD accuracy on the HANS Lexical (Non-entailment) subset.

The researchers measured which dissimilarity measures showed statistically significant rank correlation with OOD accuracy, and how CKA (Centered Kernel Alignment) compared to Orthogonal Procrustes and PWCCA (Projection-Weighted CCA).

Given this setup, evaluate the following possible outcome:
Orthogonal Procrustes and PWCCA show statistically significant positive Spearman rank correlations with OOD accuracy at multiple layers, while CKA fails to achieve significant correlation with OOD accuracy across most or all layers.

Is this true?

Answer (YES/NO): NO